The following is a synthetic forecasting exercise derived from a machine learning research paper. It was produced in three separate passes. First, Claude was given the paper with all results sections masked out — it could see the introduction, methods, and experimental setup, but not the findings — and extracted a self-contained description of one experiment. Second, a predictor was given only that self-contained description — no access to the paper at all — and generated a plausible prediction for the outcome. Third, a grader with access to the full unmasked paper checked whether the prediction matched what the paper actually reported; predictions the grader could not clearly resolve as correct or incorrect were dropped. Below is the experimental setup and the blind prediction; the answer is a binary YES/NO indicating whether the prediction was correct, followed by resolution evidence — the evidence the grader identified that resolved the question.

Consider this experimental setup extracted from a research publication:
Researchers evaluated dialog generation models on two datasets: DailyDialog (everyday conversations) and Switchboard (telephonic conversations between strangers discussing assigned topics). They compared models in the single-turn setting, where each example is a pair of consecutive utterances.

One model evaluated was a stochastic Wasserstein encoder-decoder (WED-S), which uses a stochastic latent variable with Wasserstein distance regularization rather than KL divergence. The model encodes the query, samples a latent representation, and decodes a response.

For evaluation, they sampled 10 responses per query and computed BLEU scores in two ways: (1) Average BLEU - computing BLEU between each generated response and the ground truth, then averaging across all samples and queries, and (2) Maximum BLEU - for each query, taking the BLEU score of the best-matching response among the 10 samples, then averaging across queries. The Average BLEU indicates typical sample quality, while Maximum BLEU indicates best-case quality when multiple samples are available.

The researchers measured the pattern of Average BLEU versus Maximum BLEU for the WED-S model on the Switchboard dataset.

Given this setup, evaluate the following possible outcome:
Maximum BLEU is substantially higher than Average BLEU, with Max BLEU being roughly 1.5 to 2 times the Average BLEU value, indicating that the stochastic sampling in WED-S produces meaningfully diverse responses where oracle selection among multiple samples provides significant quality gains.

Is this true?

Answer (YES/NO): YES